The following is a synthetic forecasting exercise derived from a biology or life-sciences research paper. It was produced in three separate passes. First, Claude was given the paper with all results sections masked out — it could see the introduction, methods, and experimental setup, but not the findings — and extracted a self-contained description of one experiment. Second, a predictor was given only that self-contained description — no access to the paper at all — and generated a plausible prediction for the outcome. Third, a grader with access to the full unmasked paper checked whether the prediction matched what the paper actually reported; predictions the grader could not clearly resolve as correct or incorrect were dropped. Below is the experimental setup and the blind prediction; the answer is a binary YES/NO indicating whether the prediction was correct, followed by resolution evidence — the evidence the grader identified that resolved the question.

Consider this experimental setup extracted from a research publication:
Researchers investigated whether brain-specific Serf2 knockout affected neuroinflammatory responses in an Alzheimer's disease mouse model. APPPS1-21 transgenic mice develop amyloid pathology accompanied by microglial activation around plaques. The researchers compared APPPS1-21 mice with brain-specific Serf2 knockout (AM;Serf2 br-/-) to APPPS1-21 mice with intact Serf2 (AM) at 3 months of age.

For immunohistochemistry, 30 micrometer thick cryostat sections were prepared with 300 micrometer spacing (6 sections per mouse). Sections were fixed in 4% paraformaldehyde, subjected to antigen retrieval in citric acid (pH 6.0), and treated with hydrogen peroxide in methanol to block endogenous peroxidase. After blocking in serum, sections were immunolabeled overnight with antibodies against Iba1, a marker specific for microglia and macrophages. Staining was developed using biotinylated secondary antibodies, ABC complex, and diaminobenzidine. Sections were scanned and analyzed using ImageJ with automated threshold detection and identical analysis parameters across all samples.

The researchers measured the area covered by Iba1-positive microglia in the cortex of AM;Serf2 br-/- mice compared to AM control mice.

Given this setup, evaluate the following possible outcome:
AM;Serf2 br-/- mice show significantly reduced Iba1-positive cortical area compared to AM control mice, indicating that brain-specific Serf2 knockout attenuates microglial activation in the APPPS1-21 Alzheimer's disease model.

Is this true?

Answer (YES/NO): NO